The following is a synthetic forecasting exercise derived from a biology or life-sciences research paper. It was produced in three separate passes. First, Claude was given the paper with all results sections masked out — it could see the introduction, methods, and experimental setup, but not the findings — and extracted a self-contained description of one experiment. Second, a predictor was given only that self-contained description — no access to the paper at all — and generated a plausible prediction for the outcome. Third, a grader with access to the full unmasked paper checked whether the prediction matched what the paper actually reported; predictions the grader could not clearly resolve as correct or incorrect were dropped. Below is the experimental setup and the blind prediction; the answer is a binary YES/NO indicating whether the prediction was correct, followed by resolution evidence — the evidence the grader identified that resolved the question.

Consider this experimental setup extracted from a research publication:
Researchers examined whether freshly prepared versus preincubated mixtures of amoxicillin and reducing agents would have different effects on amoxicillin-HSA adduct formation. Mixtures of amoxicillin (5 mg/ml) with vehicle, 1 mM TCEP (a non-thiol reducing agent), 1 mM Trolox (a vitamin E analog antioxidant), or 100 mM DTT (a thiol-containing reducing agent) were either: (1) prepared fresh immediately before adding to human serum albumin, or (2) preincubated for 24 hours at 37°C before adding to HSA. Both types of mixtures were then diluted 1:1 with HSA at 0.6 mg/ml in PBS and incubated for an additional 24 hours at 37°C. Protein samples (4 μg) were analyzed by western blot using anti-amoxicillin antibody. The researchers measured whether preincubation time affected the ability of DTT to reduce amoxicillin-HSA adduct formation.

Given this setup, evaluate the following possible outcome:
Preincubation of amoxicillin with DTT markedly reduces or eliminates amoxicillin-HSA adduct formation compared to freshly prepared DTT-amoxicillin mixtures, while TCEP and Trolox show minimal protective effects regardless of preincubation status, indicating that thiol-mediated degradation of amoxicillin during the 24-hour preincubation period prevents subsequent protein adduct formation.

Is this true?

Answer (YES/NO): NO